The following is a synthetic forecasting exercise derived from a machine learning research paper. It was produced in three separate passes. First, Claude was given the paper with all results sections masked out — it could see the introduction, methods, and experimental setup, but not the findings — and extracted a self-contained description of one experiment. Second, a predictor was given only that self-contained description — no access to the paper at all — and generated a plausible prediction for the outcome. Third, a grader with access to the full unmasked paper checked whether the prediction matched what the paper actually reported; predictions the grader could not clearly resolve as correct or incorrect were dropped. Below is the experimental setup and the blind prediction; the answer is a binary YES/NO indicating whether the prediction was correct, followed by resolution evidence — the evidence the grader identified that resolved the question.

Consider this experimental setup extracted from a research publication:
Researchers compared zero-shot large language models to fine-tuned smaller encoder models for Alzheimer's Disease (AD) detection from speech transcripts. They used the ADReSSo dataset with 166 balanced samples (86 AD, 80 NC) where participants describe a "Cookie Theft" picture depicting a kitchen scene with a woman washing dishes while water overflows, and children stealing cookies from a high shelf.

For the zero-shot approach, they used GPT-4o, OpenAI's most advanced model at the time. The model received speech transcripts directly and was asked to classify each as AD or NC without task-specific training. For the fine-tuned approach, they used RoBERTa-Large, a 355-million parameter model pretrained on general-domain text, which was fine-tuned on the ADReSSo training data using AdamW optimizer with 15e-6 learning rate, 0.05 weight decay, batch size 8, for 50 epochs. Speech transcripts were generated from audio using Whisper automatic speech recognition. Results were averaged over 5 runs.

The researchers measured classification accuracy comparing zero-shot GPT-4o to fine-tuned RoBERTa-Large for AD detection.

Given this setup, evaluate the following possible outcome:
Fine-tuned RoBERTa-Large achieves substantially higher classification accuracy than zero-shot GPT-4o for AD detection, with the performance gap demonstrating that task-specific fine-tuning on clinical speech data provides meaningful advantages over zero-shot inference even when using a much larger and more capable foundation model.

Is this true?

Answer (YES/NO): YES